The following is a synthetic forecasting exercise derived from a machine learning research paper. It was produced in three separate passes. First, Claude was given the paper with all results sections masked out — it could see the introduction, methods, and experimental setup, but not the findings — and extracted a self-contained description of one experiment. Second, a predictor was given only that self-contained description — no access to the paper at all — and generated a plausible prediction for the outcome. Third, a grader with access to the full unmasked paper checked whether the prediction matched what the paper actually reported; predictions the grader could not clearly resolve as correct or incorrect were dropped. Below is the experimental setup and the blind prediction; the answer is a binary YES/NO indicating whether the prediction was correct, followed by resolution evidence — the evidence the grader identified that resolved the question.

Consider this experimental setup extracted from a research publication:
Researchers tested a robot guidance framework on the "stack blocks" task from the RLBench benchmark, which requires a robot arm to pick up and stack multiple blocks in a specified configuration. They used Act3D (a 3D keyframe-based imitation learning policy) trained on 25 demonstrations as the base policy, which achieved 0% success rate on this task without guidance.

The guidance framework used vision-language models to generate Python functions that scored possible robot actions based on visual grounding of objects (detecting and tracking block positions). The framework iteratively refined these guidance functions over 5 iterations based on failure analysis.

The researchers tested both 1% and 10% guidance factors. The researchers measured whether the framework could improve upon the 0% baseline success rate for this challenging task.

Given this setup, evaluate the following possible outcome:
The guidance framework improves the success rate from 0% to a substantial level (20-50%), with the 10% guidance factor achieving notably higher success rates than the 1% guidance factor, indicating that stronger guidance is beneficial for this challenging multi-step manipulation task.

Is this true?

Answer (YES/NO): NO